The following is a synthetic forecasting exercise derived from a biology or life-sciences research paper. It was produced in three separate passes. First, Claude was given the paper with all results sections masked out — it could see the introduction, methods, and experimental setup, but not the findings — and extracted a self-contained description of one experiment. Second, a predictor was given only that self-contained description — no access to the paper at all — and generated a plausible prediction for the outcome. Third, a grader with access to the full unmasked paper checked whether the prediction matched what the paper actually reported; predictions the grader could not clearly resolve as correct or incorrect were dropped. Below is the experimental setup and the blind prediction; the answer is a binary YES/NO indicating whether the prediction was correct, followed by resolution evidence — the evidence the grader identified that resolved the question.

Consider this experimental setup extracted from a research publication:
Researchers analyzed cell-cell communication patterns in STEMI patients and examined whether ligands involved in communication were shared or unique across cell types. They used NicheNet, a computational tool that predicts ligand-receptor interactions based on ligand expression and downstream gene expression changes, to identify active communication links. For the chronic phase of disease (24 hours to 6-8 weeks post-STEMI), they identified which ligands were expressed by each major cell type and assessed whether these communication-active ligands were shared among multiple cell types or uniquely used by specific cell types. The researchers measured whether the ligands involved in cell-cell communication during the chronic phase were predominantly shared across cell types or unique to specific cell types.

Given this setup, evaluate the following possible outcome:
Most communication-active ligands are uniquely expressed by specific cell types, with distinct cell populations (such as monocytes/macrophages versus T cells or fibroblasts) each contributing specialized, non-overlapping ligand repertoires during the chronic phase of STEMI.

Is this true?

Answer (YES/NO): YES